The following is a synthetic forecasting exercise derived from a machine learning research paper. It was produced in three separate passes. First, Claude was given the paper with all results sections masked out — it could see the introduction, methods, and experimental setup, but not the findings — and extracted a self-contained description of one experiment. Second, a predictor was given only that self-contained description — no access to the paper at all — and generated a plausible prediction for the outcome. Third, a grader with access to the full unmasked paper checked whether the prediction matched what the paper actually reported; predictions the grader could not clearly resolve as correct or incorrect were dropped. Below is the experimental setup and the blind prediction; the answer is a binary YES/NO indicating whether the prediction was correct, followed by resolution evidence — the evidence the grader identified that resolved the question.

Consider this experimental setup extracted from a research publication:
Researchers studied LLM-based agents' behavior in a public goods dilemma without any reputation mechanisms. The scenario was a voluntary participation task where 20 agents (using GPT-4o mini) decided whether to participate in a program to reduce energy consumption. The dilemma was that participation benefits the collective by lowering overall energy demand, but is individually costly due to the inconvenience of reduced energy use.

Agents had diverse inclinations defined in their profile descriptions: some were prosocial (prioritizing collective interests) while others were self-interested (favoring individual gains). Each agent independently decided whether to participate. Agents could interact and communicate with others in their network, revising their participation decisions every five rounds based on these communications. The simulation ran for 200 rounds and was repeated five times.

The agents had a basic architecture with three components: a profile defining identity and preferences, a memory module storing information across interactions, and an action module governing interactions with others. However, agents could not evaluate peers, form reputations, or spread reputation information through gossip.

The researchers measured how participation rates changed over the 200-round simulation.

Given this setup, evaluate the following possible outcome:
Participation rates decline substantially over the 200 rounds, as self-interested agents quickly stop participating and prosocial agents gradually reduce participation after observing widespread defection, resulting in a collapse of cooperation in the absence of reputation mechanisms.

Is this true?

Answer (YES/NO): YES